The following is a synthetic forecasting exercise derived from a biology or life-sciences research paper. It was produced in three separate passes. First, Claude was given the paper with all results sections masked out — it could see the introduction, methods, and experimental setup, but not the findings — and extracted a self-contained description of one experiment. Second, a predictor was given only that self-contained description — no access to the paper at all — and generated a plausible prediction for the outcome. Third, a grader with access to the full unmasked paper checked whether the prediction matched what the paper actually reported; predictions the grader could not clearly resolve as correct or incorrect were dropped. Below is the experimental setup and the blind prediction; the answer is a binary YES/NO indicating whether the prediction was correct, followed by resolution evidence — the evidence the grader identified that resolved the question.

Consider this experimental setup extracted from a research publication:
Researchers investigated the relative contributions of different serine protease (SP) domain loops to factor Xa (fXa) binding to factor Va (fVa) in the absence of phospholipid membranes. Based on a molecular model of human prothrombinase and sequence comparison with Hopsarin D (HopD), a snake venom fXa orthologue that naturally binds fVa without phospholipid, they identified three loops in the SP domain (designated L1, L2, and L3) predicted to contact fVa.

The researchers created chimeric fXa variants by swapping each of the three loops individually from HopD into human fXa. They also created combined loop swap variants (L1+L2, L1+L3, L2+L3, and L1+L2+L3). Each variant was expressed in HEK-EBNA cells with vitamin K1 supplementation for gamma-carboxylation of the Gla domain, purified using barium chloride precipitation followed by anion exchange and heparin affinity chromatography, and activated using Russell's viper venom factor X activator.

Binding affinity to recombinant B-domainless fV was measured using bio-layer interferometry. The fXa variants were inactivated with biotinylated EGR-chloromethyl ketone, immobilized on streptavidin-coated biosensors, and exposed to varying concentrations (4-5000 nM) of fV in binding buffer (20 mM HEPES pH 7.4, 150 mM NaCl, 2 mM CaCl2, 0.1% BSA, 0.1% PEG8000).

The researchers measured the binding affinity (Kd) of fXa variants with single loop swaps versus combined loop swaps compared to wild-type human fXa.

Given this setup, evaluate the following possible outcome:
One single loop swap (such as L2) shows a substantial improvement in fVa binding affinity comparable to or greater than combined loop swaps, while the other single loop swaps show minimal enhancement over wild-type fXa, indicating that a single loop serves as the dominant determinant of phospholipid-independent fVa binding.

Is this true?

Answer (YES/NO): NO